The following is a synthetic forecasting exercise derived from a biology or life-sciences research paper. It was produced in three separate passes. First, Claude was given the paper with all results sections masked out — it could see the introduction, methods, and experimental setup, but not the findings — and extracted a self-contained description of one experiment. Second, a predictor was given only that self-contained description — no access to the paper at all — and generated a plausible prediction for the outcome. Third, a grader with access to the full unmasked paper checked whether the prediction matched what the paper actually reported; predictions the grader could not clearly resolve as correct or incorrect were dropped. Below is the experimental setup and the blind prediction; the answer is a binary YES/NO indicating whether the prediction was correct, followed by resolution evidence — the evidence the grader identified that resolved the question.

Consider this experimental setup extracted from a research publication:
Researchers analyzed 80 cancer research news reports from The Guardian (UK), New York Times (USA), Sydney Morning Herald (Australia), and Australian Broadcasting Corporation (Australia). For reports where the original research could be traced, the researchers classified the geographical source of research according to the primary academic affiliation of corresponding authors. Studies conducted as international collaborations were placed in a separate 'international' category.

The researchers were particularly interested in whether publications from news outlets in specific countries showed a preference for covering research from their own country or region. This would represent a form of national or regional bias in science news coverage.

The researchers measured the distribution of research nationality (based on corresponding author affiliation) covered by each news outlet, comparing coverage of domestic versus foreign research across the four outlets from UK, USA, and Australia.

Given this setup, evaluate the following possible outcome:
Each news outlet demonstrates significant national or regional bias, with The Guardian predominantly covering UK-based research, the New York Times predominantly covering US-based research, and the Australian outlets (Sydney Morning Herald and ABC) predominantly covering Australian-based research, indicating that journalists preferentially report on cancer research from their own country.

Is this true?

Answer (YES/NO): NO